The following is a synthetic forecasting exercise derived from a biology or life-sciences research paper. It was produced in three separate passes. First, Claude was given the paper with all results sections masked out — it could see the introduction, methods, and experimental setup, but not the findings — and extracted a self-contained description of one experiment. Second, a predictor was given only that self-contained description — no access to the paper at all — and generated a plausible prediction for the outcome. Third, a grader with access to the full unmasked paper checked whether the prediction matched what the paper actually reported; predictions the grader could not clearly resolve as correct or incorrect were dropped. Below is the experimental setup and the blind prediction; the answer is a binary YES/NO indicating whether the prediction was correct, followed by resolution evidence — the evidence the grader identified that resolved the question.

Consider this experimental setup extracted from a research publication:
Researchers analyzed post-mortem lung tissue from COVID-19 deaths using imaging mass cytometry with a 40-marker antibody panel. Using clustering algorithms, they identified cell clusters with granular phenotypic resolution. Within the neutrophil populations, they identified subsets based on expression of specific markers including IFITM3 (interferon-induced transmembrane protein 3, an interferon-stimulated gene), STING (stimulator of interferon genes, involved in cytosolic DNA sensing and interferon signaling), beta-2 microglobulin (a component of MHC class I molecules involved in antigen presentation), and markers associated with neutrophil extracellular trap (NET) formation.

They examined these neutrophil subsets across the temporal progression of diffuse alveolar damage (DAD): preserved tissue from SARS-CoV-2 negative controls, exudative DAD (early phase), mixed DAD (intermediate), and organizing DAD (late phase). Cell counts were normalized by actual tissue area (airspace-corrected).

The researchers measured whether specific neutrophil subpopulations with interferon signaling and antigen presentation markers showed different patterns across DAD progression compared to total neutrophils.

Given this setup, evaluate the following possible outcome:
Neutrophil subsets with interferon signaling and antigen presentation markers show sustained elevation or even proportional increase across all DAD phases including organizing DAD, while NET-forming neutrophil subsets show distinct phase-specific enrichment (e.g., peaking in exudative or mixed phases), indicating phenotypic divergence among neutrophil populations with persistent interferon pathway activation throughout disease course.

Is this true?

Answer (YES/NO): NO